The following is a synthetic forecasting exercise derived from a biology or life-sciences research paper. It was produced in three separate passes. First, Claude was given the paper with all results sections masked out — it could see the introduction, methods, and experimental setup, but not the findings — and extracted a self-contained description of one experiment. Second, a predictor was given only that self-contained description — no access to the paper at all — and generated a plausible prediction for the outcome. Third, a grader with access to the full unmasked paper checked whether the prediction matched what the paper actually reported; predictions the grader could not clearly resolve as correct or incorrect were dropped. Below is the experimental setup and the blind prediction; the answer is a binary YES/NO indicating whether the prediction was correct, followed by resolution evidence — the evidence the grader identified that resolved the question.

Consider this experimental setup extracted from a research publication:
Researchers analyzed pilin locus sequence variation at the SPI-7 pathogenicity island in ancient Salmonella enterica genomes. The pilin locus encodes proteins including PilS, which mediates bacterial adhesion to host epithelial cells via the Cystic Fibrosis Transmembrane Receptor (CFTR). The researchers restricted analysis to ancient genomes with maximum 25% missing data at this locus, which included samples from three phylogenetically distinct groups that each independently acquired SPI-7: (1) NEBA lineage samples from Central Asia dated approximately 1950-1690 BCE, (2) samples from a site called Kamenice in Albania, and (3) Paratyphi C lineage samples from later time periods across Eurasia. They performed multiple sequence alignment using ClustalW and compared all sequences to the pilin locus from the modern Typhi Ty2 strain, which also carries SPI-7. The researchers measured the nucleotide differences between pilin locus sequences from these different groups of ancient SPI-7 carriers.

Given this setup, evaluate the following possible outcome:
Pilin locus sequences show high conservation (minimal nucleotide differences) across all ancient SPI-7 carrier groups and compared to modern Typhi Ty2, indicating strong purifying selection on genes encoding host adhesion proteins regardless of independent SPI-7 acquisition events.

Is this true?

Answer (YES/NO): NO